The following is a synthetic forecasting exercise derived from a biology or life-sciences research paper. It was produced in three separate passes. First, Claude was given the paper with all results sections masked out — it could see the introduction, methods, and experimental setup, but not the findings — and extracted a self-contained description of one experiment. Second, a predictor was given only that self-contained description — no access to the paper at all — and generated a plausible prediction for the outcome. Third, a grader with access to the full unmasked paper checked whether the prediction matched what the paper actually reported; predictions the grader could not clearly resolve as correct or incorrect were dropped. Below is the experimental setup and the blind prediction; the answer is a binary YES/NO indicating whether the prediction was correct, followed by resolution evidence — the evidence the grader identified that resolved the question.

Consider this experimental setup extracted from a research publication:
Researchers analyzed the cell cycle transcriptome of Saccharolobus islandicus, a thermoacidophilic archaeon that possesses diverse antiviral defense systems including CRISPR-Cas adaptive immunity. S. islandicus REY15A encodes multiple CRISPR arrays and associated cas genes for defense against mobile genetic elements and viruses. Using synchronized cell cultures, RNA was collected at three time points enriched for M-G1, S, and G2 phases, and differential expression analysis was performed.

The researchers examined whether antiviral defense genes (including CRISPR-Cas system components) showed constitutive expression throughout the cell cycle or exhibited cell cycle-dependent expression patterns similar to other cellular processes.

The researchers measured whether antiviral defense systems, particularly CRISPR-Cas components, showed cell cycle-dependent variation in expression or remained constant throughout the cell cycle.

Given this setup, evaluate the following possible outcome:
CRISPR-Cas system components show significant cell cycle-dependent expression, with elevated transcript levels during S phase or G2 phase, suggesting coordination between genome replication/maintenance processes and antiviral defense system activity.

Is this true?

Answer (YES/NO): YES